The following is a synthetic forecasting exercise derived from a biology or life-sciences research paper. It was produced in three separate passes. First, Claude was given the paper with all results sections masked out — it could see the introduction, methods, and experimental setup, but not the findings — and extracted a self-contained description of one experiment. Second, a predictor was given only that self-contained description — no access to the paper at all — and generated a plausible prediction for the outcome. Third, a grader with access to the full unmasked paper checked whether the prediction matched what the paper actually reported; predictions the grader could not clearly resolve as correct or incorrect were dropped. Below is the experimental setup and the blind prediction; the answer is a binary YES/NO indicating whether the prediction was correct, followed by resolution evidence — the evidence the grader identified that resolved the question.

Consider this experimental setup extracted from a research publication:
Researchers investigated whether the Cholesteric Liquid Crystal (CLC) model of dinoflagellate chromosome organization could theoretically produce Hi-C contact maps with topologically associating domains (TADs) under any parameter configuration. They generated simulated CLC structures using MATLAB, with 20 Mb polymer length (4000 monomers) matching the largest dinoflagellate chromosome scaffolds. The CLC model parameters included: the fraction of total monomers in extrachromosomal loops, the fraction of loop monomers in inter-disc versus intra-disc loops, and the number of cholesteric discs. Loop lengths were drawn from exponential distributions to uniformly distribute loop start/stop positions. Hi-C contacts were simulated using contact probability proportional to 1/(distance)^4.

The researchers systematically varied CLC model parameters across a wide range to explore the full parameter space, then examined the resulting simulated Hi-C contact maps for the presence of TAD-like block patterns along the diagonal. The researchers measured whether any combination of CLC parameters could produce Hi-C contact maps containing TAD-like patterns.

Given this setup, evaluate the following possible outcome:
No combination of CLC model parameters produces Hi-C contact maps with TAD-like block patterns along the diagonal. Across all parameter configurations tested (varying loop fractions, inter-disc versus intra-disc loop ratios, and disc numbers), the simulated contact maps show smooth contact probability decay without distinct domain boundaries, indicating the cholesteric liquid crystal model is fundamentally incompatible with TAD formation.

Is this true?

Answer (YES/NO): YES